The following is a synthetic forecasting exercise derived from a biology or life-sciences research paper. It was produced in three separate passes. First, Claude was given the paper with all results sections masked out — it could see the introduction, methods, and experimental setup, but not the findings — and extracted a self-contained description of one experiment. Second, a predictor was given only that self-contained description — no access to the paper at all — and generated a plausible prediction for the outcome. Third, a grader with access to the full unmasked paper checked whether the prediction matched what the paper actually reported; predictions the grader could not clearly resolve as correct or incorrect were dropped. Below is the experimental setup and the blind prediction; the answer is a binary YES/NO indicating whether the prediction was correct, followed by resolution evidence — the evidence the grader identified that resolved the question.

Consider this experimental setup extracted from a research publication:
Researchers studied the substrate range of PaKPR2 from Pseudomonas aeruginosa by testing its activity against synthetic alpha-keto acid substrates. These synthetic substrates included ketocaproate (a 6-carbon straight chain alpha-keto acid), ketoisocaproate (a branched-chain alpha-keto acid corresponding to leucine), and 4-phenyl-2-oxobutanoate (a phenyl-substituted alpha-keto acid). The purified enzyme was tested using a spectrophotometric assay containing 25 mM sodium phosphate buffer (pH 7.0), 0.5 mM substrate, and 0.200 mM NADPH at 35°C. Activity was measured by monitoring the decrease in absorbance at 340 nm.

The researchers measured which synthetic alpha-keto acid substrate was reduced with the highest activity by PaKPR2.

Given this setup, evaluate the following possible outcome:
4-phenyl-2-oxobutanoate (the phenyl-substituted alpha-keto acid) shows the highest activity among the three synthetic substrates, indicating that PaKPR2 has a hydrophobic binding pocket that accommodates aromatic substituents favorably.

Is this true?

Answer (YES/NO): NO